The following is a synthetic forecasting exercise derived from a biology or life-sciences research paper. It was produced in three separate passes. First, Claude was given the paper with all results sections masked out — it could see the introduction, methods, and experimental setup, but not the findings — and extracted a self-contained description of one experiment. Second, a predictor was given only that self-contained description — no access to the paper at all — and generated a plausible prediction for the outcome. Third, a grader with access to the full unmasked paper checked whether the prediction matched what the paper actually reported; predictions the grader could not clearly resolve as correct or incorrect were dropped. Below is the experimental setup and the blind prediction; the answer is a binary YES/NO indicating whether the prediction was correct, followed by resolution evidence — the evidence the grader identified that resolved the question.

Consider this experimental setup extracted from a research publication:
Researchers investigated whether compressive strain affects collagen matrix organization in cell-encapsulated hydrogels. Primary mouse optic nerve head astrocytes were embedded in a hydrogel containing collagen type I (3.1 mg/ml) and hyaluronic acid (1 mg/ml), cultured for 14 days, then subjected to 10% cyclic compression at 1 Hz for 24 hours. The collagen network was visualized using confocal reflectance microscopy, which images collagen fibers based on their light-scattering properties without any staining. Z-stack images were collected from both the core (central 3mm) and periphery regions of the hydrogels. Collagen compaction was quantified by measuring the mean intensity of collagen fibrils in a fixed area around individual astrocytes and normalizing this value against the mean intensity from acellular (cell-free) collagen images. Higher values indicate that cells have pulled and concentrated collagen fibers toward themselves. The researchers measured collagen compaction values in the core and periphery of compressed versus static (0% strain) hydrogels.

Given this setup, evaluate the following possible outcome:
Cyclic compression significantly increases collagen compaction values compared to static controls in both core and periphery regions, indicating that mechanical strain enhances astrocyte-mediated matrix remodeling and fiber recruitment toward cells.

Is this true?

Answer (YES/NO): NO